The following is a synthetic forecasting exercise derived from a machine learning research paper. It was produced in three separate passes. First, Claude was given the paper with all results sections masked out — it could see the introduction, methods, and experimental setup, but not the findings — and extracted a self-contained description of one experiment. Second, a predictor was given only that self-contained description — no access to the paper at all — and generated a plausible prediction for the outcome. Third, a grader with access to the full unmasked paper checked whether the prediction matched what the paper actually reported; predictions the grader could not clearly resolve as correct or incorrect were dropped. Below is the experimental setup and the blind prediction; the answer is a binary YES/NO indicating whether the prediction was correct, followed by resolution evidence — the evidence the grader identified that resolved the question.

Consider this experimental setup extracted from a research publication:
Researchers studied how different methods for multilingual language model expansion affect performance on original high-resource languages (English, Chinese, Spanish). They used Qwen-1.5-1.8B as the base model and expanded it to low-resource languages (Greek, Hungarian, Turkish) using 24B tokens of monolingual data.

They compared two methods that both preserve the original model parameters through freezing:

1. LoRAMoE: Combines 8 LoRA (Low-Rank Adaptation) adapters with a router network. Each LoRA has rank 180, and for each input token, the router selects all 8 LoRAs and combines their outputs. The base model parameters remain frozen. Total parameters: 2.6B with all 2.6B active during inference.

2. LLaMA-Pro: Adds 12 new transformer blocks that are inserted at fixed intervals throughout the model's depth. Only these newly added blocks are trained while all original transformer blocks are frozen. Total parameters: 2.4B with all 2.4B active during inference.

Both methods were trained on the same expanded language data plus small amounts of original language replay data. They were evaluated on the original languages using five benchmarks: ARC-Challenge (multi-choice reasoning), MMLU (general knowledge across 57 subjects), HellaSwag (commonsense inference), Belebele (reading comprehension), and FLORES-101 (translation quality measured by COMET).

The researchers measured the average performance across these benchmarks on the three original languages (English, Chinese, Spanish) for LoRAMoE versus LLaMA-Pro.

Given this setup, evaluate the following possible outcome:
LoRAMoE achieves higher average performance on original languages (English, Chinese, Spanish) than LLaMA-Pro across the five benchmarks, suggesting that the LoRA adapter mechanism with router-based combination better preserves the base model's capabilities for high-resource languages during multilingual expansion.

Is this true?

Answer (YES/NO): YES